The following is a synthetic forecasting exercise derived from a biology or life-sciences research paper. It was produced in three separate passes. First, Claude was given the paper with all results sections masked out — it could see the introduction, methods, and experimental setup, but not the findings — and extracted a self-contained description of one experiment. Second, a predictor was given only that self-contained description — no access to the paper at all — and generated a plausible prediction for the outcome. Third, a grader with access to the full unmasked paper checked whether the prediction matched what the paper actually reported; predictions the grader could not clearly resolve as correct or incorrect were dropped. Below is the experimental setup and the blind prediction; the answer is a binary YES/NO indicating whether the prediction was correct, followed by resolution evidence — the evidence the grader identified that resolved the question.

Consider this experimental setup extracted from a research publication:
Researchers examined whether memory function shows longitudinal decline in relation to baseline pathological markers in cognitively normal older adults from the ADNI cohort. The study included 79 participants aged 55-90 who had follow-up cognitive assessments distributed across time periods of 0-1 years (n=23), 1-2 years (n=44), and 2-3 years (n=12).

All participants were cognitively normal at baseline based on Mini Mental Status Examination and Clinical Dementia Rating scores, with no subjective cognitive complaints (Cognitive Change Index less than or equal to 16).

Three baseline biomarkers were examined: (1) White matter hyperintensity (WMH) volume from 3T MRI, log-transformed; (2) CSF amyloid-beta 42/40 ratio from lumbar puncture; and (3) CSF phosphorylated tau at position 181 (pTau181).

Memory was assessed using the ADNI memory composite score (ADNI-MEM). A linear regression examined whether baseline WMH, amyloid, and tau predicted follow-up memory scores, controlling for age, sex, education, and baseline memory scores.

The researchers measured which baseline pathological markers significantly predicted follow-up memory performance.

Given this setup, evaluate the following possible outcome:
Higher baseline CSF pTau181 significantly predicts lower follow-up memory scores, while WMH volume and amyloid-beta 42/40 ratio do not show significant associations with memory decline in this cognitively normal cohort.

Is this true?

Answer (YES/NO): NO